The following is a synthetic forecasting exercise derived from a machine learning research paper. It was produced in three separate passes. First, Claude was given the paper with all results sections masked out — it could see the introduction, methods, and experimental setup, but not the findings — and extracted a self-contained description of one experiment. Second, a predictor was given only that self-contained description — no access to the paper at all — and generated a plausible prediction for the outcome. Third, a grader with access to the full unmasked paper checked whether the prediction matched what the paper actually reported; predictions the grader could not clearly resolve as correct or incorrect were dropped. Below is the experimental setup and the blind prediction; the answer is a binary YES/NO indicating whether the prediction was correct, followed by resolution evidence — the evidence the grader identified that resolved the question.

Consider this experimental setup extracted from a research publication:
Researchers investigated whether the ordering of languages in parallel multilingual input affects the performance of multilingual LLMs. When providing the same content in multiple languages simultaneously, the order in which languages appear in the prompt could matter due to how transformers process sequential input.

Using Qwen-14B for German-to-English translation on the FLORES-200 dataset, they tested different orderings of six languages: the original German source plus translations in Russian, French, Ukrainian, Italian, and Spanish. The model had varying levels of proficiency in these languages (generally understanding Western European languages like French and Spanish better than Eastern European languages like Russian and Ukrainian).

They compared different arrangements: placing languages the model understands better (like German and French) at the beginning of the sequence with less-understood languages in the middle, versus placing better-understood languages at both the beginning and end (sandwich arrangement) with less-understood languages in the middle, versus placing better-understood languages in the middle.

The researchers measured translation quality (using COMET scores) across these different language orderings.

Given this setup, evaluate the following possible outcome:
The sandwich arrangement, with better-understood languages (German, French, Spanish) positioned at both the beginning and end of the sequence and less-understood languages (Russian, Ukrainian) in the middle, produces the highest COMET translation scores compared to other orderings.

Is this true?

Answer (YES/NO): YES